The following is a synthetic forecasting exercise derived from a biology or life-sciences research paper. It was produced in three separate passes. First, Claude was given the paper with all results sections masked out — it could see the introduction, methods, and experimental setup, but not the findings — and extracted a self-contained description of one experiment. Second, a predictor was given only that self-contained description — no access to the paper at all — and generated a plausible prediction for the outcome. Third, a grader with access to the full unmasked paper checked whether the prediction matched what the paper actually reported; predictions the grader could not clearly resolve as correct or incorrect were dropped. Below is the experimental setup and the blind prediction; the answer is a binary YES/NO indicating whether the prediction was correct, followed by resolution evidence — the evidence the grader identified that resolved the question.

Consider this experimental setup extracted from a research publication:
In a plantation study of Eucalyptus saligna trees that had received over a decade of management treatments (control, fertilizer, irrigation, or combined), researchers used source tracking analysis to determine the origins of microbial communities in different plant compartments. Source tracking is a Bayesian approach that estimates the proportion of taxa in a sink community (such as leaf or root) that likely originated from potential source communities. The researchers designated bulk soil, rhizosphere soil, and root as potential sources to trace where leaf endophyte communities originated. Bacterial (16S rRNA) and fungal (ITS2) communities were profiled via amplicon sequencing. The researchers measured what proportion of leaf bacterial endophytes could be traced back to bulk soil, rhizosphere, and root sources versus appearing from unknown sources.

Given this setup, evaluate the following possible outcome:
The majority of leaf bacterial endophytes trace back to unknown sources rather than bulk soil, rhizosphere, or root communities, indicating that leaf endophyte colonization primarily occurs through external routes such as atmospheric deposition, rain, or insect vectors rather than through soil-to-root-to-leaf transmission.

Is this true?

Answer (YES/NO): NO